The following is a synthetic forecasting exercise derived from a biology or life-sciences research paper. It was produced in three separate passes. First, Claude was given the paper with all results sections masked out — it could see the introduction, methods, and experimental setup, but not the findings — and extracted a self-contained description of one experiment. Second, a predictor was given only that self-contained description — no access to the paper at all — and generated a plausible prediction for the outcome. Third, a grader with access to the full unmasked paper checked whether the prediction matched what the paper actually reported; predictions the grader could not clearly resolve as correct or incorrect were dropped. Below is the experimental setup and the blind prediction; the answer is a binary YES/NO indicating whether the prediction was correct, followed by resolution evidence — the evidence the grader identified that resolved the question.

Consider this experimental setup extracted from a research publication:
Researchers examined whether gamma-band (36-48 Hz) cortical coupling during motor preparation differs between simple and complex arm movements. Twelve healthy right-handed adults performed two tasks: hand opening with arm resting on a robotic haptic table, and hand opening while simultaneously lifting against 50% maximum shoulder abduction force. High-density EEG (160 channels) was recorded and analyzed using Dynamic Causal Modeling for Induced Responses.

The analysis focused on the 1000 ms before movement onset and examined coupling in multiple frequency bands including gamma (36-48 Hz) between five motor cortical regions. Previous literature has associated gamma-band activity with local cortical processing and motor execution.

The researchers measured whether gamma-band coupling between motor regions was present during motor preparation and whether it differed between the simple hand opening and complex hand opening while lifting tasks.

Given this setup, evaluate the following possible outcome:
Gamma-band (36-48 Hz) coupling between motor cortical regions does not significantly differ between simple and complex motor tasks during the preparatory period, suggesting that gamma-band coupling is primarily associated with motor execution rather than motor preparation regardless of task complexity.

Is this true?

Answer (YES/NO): NO